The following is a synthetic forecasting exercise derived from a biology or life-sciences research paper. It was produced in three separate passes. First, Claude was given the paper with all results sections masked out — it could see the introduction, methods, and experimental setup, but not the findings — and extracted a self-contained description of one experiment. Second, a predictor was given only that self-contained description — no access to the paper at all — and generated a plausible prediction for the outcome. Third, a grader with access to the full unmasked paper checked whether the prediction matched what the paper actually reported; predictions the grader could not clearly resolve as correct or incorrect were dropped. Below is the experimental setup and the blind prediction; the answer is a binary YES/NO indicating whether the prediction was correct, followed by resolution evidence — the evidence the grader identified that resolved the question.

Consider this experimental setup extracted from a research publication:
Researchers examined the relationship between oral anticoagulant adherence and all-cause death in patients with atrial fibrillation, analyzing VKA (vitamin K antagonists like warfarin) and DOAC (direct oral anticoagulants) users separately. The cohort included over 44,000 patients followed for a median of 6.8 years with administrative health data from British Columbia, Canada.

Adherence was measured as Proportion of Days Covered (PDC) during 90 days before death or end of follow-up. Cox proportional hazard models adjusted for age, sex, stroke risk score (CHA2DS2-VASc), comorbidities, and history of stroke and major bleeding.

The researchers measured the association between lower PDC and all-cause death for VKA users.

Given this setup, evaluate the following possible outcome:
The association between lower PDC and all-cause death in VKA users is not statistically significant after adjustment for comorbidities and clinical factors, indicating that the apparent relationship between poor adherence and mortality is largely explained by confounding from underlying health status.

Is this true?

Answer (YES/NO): NO